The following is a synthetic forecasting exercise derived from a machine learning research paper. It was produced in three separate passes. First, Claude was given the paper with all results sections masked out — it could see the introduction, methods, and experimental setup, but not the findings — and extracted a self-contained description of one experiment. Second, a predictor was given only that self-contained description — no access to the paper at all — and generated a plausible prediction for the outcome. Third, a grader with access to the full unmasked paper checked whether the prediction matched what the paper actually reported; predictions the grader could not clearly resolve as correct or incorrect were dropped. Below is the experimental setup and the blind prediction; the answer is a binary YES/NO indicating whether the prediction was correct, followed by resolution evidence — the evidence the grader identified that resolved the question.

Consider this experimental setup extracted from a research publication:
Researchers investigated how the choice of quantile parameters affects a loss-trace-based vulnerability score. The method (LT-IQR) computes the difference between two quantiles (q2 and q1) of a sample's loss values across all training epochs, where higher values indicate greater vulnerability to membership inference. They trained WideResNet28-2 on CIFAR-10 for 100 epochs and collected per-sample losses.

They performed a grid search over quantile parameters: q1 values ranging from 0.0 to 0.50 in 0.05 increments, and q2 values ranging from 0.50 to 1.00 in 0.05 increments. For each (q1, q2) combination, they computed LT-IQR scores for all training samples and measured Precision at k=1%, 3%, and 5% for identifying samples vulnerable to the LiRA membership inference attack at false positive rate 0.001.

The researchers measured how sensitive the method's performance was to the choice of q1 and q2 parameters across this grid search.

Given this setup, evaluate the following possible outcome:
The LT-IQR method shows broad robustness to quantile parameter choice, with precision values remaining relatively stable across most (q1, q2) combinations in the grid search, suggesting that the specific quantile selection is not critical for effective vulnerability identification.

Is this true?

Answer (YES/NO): YES